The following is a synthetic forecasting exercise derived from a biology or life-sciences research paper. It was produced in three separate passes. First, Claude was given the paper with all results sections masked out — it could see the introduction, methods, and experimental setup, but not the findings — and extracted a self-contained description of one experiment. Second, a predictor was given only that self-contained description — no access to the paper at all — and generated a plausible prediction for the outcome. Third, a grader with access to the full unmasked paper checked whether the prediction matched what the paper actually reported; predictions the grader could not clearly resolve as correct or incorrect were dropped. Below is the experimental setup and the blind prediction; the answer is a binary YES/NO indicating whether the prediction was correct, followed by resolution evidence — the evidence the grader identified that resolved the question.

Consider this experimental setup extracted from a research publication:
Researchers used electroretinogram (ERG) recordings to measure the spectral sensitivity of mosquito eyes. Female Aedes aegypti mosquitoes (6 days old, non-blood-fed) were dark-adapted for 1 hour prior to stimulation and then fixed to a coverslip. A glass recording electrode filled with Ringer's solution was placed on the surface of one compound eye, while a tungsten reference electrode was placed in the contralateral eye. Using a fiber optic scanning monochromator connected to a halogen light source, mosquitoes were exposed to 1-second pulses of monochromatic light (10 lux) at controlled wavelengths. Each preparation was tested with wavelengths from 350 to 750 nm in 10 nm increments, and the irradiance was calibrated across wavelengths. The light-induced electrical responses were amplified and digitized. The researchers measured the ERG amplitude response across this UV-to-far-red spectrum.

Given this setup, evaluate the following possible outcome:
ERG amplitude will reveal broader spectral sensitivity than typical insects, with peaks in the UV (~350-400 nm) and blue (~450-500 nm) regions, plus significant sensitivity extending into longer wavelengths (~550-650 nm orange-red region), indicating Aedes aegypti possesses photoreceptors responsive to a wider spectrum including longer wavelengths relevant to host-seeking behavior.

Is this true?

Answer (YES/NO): NO